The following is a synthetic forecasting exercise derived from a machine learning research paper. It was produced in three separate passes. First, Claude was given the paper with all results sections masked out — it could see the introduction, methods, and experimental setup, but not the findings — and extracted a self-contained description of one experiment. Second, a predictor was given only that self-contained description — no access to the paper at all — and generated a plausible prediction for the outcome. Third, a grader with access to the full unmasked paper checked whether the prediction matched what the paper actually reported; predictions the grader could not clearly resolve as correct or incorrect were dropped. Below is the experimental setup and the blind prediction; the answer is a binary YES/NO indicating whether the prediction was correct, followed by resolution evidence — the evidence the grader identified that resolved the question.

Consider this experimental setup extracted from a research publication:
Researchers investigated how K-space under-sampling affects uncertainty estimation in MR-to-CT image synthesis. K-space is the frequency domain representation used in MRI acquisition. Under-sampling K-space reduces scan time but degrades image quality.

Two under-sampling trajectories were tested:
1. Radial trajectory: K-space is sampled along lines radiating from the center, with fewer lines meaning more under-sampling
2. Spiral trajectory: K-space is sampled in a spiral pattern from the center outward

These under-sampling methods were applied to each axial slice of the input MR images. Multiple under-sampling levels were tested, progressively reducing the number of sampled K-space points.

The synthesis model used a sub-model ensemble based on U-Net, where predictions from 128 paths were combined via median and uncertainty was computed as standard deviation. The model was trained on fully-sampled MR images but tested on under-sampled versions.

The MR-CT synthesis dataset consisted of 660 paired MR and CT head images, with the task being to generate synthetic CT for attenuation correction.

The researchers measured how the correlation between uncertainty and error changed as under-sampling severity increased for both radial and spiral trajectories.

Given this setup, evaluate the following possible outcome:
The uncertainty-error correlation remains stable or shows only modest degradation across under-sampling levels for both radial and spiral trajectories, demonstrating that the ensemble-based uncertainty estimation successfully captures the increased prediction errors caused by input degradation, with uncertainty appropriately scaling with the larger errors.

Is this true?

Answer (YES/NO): NO